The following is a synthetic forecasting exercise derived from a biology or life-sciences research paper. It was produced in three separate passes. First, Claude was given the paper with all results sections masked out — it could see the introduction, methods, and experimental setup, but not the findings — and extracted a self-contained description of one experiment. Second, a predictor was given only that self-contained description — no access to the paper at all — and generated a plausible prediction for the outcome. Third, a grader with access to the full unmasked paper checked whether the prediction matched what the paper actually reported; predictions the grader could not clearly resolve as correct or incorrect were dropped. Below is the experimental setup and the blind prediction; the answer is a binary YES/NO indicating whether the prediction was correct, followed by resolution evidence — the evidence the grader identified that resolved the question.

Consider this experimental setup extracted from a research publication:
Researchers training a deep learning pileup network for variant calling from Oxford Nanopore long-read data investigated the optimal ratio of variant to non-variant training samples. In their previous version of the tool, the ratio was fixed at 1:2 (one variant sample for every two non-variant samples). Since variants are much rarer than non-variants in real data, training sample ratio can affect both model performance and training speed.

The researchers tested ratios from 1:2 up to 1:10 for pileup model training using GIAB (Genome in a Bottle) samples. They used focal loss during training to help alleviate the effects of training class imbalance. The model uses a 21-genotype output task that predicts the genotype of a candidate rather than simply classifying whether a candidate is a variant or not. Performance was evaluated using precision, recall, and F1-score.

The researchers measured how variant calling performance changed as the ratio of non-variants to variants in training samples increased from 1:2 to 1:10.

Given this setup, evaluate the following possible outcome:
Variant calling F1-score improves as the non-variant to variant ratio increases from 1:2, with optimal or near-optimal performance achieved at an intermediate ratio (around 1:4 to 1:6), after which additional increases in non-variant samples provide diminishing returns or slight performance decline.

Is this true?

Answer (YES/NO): NO